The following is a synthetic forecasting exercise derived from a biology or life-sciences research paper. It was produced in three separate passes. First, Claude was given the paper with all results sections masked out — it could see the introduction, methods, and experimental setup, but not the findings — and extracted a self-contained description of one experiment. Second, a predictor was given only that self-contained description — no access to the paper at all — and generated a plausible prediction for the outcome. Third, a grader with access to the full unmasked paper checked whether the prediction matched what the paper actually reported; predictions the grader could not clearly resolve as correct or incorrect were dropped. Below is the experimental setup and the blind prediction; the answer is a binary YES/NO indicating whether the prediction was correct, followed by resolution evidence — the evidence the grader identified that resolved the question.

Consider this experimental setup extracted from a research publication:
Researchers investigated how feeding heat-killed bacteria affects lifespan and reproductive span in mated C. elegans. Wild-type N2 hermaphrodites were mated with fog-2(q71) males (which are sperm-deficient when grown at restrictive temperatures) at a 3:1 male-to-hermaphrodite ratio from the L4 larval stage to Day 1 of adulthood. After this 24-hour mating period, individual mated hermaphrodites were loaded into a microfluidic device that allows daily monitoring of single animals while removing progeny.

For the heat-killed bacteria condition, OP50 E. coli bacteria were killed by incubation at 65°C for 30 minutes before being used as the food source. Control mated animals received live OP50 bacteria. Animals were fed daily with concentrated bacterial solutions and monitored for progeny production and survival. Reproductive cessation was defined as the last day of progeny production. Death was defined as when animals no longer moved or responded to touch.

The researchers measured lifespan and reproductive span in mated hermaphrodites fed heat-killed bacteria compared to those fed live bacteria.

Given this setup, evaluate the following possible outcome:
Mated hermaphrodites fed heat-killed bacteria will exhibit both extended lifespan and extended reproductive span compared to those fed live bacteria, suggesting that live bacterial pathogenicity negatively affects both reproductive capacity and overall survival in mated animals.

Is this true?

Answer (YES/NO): YES